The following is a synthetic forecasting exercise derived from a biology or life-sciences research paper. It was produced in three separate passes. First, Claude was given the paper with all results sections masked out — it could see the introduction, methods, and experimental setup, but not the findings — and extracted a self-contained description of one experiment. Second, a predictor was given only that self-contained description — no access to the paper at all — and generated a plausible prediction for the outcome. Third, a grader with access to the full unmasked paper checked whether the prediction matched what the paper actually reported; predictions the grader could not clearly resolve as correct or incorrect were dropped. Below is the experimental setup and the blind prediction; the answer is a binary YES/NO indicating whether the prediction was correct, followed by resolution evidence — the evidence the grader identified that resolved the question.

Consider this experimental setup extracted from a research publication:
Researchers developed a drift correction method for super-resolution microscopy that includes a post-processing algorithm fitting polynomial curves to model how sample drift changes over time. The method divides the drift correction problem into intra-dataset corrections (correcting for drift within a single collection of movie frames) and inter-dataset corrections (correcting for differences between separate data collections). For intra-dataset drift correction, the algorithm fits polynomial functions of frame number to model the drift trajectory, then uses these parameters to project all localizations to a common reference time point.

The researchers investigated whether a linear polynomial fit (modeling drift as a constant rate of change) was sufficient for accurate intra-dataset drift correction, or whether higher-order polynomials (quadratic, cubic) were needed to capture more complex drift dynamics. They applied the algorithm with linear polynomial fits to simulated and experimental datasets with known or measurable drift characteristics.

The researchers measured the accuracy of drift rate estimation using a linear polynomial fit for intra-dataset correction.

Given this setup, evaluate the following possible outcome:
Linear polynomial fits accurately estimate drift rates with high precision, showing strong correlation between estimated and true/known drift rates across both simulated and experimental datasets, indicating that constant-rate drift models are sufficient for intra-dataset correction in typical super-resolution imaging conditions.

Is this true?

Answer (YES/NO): YES